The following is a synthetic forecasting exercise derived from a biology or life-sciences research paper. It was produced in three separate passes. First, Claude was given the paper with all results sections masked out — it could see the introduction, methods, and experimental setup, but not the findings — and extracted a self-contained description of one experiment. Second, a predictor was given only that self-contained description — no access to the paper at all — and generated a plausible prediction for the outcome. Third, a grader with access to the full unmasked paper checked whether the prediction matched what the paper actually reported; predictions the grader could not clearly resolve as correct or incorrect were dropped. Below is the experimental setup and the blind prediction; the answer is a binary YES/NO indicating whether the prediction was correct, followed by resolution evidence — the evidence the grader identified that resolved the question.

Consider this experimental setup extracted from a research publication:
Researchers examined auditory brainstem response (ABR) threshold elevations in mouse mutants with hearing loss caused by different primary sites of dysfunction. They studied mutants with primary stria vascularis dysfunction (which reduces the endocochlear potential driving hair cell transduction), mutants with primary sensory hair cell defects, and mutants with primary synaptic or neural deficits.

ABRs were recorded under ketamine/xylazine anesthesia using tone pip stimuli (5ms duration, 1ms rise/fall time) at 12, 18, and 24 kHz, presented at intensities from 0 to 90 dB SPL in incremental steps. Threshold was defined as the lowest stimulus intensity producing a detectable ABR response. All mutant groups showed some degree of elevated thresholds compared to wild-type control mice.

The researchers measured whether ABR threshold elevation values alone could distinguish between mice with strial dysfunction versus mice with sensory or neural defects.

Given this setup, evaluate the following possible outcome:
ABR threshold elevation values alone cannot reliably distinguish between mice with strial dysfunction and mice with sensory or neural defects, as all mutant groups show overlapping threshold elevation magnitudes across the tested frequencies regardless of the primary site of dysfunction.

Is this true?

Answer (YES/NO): YES